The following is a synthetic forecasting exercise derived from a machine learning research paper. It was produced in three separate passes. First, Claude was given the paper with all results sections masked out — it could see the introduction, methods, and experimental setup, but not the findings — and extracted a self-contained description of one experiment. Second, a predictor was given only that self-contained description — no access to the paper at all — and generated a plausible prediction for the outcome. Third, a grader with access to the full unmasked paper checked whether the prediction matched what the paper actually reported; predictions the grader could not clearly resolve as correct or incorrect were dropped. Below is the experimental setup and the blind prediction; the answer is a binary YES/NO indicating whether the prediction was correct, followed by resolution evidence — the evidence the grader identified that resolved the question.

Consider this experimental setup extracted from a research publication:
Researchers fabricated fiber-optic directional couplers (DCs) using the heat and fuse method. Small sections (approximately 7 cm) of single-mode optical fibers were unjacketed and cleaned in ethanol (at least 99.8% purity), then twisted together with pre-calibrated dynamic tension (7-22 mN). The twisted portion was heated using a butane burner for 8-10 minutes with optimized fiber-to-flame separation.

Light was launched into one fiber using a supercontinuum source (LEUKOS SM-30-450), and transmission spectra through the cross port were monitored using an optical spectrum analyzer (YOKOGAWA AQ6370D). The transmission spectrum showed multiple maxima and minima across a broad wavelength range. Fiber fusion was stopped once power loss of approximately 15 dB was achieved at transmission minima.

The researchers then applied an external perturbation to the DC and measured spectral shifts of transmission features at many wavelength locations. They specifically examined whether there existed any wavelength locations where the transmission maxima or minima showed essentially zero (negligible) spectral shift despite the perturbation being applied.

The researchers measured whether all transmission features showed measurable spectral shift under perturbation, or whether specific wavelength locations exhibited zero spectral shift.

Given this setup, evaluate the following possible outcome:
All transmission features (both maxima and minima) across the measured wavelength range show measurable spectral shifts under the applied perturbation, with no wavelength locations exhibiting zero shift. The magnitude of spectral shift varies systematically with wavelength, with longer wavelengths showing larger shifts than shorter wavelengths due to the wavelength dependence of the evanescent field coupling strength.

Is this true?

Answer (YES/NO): NO